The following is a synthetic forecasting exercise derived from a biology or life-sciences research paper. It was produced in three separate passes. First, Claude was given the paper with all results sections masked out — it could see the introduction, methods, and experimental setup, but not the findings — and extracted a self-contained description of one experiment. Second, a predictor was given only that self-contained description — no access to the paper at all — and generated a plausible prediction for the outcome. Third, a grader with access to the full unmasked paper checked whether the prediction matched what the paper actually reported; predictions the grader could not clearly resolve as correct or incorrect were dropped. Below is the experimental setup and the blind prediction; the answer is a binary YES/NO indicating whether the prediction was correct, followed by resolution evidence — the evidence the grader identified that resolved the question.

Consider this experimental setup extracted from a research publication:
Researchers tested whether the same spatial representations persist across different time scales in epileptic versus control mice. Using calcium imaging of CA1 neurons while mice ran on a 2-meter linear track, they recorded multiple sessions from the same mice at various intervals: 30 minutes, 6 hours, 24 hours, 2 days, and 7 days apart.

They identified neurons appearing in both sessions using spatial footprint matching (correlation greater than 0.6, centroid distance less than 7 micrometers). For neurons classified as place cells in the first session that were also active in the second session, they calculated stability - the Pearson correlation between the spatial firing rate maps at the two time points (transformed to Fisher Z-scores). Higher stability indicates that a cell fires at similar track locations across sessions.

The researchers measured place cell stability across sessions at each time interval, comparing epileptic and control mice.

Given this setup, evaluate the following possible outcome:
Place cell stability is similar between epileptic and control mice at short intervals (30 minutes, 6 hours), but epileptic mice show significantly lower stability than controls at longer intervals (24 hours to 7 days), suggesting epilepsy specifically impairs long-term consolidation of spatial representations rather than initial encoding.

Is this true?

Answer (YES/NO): NO